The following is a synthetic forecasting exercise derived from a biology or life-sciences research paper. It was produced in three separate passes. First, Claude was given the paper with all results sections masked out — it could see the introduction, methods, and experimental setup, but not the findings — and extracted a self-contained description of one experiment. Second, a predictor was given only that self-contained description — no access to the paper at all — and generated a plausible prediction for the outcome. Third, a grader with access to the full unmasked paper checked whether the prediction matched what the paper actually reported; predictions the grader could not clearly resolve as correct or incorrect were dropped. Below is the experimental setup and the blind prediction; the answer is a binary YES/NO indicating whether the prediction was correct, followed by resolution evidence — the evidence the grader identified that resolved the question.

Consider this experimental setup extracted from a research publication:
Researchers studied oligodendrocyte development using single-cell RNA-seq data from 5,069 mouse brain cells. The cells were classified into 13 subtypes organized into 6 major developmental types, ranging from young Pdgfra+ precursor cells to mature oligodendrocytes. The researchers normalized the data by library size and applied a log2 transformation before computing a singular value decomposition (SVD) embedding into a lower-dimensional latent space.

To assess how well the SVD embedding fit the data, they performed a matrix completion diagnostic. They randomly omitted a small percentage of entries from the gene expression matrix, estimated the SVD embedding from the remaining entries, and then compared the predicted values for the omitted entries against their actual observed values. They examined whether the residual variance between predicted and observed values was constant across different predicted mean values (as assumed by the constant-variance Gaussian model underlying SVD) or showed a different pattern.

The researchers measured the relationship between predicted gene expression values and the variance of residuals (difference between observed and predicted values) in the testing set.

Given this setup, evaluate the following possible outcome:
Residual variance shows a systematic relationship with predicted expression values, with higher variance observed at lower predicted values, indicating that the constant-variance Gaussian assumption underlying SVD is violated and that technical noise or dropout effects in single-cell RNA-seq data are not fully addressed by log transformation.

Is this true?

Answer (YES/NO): NO